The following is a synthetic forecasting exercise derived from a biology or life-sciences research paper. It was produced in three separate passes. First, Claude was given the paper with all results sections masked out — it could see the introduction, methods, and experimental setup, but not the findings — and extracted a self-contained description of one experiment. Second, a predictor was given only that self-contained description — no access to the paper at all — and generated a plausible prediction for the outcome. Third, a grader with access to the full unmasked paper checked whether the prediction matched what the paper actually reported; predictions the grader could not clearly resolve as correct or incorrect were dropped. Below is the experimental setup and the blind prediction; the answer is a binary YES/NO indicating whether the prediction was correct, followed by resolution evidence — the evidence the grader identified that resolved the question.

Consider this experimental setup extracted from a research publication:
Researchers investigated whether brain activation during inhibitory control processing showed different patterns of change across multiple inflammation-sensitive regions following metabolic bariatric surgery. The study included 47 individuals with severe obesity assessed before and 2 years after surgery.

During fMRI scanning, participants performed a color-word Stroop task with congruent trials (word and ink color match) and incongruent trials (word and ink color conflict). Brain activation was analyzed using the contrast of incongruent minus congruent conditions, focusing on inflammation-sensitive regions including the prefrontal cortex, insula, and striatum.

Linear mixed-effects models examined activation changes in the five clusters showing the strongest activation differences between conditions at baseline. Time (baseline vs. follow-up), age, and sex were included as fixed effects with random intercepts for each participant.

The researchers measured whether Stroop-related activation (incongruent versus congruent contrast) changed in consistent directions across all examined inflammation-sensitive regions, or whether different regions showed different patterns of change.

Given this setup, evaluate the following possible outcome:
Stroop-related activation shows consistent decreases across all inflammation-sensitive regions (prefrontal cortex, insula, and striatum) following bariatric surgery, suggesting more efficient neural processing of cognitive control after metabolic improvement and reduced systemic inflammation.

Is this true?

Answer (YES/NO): NO